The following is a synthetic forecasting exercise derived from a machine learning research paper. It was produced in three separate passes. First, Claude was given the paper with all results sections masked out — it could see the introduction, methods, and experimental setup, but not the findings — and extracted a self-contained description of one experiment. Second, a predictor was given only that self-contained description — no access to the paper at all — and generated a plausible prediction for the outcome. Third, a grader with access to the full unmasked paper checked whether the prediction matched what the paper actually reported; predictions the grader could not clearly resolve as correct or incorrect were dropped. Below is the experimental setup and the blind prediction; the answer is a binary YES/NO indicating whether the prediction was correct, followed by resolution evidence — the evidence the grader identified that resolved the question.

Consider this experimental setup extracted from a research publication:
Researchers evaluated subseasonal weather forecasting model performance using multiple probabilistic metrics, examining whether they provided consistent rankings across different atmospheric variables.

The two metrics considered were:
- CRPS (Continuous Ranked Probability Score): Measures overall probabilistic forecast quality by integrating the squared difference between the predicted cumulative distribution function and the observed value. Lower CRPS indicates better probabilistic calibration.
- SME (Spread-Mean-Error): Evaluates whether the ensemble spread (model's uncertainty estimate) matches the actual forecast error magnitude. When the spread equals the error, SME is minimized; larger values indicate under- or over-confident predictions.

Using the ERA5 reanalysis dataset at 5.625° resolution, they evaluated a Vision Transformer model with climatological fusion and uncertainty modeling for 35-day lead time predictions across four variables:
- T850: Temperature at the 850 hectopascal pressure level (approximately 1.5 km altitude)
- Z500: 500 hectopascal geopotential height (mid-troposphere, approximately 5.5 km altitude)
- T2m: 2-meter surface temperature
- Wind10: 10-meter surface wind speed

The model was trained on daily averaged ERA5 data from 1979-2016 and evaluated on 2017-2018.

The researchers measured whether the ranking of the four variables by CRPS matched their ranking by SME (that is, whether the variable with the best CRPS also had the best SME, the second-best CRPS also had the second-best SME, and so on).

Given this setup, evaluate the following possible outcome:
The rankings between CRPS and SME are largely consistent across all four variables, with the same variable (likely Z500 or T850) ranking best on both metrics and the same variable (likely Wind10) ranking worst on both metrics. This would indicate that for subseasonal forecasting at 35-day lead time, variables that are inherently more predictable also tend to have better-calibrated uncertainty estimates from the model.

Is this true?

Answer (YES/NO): NO